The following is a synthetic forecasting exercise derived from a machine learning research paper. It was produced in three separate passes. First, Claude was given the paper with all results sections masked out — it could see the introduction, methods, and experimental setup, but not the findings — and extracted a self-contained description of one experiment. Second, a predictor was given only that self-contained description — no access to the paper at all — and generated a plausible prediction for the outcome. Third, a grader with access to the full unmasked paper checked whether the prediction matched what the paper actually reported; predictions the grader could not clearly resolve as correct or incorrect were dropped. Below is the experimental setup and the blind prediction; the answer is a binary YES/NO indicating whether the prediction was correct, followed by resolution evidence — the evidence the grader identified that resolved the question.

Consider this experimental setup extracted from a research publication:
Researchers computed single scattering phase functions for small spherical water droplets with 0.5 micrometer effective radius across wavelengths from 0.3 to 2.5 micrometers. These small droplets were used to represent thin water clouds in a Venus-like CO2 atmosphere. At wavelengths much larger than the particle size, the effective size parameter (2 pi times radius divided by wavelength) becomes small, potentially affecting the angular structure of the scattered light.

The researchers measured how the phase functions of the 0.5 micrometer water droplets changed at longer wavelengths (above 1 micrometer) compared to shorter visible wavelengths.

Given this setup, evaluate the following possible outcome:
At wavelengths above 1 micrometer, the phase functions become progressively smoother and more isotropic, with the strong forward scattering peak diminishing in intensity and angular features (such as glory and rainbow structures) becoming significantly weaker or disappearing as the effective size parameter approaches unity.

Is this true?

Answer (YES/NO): YES